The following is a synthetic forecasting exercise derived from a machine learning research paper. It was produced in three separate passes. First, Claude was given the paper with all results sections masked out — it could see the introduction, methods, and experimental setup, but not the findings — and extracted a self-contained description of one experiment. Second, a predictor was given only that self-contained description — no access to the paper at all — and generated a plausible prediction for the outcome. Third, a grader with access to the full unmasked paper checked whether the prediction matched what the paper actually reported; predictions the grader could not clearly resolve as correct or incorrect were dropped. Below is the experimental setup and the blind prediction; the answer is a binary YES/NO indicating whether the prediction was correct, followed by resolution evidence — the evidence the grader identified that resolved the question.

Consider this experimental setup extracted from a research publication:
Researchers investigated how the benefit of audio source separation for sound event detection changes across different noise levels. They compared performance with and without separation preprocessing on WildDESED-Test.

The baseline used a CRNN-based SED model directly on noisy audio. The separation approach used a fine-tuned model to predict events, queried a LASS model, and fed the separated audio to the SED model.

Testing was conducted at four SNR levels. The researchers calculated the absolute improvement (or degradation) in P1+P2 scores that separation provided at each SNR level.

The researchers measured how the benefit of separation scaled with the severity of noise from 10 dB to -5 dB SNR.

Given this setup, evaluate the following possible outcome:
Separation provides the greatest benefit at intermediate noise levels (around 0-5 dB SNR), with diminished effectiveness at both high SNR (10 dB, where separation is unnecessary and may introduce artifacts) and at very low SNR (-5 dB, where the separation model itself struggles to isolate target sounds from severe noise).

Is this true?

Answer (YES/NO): NO